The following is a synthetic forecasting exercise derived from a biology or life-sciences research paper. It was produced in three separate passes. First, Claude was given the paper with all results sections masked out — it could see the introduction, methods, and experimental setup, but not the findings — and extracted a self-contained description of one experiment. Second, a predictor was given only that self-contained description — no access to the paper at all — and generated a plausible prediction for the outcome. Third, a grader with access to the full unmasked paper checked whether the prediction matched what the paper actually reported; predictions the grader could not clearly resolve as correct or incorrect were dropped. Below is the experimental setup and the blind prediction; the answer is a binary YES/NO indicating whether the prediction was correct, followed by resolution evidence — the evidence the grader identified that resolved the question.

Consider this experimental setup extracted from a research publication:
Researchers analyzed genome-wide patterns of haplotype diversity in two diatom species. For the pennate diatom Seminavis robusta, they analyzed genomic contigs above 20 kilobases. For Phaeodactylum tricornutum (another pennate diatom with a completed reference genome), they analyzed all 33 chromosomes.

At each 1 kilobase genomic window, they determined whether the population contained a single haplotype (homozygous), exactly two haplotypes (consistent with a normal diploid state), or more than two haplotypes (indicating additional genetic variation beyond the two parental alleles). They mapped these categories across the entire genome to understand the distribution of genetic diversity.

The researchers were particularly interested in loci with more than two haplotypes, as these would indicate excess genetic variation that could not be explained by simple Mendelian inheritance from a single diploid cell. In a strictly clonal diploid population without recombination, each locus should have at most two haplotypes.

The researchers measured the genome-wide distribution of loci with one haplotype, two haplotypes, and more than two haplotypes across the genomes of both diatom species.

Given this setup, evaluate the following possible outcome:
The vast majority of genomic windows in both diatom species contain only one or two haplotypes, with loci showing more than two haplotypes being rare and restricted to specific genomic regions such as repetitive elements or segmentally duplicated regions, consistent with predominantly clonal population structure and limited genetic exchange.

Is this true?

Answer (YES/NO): NO